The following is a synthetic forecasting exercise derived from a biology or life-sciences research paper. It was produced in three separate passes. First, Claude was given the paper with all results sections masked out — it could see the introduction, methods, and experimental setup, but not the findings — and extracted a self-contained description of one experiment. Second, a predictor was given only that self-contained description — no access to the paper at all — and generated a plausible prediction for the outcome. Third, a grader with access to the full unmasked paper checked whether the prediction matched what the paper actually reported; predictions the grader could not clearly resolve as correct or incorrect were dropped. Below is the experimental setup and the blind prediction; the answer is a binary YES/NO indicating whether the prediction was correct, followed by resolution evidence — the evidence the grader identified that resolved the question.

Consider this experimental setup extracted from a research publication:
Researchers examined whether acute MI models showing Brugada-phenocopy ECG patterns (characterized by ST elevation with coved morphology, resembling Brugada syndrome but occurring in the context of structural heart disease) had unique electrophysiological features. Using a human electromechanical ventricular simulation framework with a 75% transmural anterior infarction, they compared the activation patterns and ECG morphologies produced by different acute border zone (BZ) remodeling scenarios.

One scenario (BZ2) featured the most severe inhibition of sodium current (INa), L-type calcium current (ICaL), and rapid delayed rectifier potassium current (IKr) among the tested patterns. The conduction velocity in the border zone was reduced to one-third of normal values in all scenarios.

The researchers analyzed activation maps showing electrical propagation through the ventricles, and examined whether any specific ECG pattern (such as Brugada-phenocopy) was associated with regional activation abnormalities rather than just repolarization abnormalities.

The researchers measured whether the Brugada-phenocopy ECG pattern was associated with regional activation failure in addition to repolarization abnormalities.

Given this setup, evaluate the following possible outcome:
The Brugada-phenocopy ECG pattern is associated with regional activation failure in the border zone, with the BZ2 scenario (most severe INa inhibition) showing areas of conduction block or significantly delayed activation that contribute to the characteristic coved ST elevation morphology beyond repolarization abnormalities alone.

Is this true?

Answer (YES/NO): YES